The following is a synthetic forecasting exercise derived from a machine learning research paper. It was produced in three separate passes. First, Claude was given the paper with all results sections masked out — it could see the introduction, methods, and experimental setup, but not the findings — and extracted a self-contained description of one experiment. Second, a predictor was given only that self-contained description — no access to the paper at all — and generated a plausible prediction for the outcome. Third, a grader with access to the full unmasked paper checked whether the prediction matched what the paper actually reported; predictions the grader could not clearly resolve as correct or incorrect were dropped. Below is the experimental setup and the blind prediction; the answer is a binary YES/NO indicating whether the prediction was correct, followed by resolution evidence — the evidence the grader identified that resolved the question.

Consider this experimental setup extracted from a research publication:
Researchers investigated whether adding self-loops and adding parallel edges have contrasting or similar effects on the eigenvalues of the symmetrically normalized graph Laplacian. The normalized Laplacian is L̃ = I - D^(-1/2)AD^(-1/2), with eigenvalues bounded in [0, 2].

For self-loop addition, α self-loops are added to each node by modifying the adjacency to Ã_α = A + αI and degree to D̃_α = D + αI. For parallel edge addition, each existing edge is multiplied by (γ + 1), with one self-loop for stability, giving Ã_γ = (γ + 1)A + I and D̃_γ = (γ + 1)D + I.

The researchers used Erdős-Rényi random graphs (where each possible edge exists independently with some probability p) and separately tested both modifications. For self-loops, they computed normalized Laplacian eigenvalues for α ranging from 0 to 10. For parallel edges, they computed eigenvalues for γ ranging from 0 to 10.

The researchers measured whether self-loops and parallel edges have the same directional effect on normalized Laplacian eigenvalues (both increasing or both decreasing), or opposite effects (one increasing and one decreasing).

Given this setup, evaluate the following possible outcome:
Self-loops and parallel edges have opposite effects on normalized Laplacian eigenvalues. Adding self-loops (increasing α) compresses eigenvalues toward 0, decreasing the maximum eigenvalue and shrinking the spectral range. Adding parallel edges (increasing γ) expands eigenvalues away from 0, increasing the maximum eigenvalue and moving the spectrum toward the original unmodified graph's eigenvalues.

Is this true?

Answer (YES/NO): YES